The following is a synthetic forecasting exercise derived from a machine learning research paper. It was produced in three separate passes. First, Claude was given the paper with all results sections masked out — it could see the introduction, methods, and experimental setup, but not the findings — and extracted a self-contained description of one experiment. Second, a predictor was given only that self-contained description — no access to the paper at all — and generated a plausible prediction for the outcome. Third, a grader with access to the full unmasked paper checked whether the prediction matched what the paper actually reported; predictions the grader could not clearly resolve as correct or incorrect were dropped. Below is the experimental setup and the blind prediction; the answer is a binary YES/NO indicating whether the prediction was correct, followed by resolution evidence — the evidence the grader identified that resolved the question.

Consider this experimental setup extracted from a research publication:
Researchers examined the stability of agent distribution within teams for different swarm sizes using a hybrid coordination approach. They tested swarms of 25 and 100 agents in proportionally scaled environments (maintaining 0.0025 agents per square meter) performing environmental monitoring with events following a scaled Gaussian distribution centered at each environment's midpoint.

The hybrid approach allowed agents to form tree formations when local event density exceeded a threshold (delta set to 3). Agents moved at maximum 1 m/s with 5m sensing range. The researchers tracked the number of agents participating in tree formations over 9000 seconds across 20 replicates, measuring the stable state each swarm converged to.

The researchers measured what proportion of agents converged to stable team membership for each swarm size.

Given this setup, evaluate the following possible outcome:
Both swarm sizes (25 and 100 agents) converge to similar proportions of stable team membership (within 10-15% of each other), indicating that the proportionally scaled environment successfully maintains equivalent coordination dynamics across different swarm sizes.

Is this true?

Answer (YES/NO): NO